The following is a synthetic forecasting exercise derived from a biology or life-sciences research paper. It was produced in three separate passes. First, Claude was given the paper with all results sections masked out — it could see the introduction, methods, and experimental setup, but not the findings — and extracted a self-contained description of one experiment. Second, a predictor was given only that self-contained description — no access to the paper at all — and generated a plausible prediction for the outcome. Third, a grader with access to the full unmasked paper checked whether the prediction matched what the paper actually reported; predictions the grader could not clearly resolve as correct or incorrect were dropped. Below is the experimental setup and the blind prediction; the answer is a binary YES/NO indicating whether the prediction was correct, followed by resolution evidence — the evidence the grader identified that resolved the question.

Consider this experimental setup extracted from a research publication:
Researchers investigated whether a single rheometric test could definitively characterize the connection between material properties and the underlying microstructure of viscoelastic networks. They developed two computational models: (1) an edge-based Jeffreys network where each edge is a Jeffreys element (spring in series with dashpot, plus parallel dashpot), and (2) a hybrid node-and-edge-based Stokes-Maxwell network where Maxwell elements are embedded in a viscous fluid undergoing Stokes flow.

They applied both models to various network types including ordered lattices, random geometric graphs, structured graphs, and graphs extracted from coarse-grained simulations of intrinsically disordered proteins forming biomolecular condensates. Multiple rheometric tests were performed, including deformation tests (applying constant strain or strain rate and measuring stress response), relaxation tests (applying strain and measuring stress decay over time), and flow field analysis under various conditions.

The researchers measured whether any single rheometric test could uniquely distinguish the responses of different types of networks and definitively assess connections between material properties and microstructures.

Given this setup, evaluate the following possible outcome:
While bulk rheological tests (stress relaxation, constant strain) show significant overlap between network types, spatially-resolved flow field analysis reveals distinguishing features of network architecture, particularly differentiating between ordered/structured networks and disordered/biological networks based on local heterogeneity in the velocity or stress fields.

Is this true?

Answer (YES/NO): NO